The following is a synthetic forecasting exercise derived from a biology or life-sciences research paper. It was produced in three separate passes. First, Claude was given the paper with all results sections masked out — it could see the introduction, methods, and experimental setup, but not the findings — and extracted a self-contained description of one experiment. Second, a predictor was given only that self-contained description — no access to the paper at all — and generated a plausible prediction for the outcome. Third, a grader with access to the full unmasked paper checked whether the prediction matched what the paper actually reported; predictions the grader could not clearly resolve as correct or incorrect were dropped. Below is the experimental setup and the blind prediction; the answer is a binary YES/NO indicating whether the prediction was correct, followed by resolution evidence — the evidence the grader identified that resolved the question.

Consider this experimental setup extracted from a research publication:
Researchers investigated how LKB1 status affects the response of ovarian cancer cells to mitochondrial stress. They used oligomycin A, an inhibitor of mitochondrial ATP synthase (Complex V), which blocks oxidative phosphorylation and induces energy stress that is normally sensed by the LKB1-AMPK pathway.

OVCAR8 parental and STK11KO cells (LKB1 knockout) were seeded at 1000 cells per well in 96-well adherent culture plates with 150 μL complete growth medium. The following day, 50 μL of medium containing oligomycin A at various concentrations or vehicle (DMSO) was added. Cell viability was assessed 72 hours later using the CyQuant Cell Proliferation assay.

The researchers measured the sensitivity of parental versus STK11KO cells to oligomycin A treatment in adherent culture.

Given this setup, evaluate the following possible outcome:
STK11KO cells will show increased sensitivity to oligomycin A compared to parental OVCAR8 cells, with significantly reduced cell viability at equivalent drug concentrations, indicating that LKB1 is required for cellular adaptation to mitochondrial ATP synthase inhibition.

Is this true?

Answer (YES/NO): NO